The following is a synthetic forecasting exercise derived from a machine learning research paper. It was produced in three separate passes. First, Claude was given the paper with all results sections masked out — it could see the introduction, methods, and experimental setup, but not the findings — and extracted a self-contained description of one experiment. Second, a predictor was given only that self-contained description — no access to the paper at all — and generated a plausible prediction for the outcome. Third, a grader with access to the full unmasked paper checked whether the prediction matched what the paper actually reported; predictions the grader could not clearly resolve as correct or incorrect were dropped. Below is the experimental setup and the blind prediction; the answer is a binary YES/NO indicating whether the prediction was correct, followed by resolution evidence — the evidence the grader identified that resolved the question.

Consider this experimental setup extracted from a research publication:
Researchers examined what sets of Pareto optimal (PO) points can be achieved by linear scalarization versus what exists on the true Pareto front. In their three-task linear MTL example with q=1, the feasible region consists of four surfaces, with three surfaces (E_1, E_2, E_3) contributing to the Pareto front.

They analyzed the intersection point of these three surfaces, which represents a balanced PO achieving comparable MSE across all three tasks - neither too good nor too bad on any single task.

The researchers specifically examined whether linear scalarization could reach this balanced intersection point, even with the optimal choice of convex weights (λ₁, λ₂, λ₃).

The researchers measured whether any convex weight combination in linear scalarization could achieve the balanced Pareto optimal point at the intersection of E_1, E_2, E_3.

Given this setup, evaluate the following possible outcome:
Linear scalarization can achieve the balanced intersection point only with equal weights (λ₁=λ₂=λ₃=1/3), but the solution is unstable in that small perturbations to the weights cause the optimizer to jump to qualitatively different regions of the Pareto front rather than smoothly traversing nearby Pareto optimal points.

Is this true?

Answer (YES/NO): NO